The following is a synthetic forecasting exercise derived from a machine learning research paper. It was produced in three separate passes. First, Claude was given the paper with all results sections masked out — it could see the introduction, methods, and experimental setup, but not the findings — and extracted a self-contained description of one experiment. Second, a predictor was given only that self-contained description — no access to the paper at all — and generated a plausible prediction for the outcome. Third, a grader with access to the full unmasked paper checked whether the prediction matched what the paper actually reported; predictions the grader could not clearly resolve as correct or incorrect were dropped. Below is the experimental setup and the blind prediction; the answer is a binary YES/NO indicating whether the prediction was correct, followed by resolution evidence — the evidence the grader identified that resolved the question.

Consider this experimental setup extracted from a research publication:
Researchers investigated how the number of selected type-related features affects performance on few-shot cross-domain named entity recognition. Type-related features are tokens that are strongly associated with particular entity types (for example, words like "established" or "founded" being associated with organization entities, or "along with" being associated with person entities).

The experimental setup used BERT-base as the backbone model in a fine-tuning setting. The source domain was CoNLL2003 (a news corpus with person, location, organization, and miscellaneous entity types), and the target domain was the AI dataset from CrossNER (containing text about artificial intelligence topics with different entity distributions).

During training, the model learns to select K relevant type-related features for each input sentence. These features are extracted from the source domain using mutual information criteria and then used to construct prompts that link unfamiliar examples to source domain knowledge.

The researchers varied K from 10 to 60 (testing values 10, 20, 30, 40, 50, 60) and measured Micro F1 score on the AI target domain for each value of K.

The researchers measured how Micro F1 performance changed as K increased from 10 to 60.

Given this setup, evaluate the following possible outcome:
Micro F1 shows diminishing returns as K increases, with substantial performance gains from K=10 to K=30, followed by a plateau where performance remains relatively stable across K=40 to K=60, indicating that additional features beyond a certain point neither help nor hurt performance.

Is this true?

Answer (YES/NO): NO